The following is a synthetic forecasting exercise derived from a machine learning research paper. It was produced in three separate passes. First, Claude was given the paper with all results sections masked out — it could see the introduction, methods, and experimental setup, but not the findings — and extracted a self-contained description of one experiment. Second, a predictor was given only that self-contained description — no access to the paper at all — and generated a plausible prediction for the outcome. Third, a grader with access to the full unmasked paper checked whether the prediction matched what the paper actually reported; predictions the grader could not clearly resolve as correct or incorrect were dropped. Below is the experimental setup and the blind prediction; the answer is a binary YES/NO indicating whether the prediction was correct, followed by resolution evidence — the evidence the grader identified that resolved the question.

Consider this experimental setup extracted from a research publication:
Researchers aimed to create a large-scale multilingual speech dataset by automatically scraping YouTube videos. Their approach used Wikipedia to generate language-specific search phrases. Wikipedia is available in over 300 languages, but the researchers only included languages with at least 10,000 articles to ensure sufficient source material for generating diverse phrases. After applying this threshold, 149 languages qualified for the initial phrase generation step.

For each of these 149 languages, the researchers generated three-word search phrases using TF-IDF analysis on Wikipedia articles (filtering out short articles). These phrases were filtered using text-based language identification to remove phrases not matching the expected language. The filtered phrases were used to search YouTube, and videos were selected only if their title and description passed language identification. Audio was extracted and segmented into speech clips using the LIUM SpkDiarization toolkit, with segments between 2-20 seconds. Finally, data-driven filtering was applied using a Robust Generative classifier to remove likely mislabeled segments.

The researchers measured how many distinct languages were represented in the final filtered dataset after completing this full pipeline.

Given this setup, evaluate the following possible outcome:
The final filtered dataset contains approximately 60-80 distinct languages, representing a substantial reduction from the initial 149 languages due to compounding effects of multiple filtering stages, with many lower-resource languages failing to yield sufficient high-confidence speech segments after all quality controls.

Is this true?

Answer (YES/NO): NO